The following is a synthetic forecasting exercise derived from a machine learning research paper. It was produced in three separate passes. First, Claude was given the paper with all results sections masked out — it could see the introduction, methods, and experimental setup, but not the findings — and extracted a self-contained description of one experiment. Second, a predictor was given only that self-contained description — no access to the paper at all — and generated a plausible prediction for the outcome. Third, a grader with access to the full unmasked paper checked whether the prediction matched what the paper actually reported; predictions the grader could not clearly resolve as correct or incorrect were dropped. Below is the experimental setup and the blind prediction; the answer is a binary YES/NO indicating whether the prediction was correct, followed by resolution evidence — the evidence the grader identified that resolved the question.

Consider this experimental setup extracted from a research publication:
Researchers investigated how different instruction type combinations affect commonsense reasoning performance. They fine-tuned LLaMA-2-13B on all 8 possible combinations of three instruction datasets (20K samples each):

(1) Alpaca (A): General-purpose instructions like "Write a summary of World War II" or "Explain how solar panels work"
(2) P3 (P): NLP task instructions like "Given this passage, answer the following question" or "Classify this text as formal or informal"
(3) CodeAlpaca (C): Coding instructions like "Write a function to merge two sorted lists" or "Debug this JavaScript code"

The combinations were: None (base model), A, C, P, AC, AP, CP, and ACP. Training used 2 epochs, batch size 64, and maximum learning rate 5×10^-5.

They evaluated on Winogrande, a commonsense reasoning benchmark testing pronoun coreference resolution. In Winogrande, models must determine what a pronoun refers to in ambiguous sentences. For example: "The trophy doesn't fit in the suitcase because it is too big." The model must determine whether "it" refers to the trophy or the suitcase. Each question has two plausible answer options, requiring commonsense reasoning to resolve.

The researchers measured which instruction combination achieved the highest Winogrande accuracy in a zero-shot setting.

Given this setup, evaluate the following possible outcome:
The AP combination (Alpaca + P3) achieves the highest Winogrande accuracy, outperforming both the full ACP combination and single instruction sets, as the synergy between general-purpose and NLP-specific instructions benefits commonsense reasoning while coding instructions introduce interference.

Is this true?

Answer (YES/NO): NO